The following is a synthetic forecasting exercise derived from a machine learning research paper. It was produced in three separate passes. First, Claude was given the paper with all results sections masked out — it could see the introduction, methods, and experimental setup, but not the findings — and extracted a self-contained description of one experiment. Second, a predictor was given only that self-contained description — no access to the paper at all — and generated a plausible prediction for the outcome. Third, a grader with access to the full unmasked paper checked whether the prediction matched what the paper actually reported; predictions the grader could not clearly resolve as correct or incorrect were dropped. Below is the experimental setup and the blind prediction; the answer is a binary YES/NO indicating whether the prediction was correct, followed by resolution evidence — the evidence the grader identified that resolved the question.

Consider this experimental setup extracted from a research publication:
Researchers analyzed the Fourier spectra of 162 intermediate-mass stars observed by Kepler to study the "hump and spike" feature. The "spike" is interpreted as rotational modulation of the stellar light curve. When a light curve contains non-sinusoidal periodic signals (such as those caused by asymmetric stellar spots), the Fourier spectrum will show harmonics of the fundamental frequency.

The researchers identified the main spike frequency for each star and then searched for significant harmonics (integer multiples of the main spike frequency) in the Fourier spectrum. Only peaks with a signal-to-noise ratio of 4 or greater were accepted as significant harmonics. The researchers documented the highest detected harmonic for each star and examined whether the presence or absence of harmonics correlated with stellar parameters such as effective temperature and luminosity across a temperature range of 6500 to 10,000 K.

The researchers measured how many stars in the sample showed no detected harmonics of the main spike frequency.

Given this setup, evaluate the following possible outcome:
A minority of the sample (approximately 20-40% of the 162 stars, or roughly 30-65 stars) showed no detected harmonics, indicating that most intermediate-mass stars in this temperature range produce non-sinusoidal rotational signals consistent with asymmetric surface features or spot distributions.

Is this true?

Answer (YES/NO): NO